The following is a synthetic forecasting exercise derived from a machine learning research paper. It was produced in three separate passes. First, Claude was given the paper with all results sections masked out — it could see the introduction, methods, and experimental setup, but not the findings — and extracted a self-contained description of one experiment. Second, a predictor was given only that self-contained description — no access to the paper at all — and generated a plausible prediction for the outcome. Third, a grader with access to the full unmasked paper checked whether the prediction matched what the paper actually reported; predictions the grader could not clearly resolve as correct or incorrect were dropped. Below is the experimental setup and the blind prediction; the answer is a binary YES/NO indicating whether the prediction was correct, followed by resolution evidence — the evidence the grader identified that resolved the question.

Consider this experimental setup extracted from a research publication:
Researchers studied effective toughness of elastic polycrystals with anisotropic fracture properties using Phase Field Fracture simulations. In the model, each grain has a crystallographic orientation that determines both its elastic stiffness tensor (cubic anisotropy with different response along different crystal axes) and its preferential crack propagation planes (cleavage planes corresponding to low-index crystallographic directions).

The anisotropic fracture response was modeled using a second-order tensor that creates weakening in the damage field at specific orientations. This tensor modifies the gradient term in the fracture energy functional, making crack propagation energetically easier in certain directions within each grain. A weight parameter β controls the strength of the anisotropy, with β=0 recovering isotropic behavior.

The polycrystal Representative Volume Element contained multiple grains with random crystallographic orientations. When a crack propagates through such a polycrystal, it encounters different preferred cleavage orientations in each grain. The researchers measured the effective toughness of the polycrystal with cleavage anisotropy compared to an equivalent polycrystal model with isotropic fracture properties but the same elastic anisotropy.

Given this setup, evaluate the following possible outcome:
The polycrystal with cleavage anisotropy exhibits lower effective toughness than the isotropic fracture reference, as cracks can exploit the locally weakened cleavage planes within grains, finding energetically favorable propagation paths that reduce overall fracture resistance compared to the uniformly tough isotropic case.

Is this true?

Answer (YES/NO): NO